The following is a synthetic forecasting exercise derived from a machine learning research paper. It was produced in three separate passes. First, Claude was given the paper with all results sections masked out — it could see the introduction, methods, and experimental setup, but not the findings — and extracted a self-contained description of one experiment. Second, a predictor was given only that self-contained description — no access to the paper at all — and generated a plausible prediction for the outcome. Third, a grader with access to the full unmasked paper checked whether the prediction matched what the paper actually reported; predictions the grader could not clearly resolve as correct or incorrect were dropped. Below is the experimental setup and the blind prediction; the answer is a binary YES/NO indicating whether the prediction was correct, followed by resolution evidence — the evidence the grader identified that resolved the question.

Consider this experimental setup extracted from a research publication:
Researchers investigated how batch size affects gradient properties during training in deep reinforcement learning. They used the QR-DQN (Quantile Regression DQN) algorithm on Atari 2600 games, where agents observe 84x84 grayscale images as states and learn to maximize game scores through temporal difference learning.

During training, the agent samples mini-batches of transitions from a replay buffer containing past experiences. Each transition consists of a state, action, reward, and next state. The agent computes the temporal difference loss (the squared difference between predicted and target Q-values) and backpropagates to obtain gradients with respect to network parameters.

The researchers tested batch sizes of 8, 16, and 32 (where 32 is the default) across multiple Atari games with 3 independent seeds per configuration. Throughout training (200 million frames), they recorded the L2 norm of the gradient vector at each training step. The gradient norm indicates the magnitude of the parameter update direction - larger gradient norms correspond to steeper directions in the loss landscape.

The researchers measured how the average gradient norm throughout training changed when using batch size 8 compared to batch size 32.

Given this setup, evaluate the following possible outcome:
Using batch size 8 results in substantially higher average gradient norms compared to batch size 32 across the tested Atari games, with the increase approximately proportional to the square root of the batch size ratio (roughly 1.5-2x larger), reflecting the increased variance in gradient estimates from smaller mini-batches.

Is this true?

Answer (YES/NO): NO